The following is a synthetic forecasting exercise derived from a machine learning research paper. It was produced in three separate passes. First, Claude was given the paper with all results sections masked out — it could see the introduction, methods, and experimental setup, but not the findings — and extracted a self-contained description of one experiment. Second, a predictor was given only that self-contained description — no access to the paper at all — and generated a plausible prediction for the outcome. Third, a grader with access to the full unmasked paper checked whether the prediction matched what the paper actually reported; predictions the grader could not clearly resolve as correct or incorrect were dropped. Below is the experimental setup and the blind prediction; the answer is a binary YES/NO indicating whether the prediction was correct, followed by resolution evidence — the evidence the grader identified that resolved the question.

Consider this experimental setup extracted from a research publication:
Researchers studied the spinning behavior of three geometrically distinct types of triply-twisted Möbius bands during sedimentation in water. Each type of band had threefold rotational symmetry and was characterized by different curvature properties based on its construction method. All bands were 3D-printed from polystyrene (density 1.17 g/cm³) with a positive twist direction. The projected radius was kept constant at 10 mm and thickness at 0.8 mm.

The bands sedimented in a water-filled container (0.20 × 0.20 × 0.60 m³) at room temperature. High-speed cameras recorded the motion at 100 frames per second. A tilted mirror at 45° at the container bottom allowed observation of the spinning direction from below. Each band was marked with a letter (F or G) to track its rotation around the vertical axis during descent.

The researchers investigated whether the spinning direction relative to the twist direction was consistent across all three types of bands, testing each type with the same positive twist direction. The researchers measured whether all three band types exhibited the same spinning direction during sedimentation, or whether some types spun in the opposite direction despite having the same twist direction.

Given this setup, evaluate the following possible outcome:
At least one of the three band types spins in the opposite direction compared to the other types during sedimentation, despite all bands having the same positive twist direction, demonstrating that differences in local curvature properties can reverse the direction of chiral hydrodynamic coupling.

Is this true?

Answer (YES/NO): YES